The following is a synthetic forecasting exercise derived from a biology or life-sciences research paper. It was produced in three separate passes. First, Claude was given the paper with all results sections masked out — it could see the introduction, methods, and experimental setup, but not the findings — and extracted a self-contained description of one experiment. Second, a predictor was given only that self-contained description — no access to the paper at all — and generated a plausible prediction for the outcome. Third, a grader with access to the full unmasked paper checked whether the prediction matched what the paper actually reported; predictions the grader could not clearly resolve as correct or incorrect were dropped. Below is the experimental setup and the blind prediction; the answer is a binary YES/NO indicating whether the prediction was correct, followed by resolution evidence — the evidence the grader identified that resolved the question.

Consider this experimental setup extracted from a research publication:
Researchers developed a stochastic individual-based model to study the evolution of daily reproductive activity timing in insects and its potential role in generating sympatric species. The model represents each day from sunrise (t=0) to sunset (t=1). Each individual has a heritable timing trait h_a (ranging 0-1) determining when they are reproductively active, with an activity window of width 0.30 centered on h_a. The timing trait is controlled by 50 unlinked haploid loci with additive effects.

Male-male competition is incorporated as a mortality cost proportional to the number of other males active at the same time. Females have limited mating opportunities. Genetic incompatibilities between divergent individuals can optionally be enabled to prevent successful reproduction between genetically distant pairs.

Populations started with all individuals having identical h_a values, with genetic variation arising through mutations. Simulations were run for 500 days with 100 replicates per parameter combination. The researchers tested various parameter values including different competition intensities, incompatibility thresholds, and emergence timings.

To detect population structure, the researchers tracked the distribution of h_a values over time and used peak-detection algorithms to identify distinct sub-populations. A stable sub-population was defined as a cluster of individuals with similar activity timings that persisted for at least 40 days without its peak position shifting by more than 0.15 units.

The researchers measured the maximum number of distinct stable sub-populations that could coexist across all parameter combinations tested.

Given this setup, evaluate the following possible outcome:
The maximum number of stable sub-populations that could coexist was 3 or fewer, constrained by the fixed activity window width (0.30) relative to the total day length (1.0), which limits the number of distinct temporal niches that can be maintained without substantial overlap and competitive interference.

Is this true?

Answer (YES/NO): NO